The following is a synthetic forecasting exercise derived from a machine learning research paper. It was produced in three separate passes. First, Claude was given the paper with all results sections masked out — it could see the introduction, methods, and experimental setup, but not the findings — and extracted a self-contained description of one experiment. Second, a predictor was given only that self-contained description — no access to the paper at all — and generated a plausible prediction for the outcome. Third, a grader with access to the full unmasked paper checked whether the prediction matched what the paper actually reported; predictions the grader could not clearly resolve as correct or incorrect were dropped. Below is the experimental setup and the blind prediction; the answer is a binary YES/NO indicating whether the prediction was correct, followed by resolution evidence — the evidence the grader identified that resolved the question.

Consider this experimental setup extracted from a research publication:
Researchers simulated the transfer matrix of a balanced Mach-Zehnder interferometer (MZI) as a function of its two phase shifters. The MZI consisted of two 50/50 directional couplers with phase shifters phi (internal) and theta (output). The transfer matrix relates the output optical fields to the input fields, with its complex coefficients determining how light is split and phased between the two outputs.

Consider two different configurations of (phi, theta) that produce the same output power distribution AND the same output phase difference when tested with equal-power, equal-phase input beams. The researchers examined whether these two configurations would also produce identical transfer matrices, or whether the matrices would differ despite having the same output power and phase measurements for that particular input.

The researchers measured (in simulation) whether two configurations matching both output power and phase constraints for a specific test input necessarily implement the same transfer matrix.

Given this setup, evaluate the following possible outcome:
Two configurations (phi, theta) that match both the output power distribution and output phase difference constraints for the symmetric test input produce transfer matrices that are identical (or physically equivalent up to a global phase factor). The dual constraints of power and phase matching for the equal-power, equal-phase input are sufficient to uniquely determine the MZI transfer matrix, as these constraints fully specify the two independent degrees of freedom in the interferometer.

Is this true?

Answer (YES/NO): NO